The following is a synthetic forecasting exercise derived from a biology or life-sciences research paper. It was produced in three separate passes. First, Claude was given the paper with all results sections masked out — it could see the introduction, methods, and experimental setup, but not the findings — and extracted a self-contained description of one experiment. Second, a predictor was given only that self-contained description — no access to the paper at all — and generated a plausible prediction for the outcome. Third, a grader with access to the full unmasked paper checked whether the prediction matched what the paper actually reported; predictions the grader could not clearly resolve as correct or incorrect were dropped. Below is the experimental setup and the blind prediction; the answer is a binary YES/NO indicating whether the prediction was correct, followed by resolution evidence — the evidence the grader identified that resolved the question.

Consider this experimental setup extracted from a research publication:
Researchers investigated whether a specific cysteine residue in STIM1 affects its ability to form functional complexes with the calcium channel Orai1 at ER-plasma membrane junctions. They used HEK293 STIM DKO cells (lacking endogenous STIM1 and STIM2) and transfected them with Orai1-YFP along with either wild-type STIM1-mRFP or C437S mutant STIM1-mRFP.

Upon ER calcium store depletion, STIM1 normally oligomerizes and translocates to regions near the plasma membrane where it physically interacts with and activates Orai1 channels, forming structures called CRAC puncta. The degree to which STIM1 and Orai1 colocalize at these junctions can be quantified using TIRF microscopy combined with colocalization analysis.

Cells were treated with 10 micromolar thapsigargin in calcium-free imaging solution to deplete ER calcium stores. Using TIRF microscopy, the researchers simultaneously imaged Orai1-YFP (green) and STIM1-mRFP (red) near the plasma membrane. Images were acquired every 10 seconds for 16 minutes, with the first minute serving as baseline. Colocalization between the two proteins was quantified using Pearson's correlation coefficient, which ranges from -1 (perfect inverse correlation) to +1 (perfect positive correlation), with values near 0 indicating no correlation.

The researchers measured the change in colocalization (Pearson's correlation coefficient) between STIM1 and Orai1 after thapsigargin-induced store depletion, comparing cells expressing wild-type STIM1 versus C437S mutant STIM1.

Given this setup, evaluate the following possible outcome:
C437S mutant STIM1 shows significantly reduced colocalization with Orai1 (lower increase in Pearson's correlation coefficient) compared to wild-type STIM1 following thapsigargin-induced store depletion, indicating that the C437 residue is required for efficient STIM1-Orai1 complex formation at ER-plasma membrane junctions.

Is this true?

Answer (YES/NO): YES